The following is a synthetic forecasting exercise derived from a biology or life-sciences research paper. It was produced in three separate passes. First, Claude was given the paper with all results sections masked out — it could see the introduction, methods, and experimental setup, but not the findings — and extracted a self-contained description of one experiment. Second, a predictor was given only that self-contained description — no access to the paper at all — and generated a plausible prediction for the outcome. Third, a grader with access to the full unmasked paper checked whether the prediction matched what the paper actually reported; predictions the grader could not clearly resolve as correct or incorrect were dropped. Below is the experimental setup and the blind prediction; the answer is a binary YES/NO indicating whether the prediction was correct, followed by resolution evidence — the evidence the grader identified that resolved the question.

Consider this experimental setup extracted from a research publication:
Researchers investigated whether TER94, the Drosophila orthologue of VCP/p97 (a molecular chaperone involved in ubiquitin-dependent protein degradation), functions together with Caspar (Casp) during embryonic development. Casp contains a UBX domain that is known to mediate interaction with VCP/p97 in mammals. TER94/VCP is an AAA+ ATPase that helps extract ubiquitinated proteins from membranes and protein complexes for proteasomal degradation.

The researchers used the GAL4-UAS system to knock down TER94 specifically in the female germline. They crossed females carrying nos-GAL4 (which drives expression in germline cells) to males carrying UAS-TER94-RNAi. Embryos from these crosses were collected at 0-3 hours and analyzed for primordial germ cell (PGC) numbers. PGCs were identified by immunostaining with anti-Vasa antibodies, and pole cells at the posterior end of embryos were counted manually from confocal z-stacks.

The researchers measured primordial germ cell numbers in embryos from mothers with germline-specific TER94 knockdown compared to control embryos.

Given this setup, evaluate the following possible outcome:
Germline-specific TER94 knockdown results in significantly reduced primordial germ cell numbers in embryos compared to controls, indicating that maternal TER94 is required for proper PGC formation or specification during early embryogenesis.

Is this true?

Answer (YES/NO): NO